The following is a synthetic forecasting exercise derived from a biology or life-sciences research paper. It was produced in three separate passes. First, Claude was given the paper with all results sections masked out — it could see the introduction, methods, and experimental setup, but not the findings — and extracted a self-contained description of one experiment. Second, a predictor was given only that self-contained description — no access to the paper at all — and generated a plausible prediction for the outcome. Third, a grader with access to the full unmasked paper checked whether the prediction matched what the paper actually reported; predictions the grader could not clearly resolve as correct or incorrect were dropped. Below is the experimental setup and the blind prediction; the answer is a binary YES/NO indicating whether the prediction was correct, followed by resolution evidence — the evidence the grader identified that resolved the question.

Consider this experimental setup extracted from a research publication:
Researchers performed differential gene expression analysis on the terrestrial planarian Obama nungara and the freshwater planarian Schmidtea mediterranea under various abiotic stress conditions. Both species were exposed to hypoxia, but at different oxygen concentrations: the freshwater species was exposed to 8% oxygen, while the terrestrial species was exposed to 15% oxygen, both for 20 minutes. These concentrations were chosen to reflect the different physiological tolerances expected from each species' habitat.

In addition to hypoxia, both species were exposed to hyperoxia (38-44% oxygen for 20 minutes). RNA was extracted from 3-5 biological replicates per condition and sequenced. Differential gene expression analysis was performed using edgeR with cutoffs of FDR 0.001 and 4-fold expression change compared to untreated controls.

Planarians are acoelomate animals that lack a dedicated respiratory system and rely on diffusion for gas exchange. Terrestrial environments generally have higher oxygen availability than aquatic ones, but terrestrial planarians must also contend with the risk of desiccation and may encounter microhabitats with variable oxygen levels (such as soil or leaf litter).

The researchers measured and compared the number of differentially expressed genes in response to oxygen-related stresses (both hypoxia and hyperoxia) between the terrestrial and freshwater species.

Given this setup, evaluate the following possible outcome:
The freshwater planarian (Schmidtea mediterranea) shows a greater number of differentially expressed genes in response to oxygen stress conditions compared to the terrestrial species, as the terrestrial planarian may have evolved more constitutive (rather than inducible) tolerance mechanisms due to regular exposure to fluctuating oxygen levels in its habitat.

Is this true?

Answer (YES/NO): NO